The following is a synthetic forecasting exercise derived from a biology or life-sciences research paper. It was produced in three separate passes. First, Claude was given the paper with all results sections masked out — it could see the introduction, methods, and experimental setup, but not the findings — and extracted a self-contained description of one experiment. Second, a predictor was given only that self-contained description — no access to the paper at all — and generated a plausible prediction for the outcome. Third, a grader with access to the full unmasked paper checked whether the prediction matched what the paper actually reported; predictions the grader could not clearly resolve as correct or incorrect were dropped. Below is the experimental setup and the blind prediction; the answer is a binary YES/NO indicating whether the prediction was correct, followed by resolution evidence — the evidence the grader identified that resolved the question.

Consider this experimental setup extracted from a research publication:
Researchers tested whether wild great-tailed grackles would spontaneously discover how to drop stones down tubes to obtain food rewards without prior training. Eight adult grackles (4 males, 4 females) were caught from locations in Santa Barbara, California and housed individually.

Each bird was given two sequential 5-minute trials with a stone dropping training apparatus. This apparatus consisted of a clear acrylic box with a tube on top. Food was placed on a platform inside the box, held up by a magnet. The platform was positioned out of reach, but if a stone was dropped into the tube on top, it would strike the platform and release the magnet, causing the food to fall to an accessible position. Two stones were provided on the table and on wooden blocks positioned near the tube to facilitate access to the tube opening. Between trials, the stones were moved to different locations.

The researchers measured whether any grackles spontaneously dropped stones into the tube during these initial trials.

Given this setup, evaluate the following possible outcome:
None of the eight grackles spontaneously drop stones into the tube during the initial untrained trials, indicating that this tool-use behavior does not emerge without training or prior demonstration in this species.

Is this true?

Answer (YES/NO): YES